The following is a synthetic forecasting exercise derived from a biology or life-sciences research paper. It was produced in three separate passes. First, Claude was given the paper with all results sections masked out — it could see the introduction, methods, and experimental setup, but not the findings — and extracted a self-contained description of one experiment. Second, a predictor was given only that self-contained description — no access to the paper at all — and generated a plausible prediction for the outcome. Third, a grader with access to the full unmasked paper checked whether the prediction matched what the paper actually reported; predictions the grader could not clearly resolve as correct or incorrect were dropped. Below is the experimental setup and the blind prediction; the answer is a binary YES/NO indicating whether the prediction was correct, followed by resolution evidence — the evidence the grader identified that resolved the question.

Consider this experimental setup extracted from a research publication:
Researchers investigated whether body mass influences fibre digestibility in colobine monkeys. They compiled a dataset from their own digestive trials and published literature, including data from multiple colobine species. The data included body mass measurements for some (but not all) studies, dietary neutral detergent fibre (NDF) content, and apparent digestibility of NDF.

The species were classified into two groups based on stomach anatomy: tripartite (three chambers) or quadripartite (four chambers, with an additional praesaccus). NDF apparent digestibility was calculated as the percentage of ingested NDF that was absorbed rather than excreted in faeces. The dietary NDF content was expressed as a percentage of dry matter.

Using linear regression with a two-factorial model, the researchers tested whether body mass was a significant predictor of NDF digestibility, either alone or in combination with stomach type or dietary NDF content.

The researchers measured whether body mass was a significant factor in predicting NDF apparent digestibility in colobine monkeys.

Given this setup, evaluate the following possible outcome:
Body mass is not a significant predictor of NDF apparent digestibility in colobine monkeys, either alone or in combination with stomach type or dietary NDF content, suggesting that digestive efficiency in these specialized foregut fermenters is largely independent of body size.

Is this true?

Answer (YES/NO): YES